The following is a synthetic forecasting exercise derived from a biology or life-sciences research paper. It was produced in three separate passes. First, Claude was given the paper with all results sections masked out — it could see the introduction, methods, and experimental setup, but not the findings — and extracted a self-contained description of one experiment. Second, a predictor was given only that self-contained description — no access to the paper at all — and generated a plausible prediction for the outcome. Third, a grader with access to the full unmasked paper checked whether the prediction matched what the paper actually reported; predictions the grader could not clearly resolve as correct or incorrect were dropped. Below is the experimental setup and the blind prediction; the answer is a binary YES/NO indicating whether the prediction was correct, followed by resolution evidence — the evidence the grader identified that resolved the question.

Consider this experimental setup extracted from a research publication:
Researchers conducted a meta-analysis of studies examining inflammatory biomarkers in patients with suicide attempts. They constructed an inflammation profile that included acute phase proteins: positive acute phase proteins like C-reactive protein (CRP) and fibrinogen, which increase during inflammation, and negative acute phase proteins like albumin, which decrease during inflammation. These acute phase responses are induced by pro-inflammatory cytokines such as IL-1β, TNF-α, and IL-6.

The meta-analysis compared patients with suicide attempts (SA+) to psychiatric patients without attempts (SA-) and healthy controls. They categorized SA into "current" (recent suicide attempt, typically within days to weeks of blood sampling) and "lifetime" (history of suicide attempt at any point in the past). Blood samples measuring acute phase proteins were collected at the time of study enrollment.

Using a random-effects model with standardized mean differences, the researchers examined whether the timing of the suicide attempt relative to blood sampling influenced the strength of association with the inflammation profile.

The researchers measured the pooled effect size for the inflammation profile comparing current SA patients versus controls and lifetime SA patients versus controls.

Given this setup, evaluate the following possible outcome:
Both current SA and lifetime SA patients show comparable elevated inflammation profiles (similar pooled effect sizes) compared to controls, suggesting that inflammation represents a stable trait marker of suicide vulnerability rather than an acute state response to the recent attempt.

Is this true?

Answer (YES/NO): NO